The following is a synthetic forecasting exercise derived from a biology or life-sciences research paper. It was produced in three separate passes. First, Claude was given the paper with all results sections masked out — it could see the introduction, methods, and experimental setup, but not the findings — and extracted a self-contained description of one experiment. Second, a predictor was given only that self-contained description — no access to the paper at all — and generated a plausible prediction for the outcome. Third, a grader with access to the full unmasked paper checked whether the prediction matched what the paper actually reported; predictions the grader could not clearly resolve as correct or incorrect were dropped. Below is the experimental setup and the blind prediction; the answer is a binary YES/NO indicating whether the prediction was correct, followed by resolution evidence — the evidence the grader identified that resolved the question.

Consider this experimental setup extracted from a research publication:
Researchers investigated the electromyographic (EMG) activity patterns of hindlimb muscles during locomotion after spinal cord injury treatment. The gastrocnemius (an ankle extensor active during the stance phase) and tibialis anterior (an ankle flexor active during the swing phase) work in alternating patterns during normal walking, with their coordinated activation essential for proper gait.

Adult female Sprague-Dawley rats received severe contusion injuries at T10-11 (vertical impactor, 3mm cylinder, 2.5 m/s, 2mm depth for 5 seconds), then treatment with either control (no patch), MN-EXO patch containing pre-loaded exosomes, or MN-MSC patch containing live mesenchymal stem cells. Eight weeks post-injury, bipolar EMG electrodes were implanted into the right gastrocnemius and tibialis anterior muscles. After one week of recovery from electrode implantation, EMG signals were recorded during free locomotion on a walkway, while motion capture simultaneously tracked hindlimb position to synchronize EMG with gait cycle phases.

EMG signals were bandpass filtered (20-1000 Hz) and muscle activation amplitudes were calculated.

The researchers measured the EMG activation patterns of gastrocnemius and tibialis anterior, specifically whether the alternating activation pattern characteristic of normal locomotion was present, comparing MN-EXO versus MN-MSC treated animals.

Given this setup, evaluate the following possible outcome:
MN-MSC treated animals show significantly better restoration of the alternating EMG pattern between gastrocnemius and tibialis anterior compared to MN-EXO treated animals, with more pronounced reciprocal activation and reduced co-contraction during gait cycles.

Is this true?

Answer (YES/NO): YES